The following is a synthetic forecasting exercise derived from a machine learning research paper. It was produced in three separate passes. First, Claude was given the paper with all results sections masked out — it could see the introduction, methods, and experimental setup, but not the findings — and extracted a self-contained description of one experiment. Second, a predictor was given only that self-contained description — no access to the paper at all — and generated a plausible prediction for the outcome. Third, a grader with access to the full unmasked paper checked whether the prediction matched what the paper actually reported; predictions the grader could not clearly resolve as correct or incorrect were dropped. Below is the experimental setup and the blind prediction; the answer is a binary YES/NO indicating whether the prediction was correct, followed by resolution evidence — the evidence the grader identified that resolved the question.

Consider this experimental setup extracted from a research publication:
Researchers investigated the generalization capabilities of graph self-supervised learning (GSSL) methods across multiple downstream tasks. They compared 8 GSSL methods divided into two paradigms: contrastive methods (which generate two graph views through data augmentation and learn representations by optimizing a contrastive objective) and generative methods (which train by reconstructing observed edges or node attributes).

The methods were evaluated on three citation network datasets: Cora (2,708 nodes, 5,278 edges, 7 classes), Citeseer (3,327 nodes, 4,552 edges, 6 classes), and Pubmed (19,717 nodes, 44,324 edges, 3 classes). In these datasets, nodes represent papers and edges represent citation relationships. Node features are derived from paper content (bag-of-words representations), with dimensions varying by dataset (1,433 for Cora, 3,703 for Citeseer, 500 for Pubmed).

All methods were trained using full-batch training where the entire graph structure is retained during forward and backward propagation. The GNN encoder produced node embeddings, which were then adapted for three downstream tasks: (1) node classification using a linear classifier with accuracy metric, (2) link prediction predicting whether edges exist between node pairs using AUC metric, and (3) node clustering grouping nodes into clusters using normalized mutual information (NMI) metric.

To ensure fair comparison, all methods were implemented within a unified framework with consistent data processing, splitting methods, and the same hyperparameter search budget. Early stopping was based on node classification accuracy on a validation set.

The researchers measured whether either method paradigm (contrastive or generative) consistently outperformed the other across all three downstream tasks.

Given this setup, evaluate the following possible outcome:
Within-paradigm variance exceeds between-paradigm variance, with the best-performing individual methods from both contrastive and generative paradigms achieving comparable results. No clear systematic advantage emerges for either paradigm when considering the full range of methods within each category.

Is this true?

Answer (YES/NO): NO